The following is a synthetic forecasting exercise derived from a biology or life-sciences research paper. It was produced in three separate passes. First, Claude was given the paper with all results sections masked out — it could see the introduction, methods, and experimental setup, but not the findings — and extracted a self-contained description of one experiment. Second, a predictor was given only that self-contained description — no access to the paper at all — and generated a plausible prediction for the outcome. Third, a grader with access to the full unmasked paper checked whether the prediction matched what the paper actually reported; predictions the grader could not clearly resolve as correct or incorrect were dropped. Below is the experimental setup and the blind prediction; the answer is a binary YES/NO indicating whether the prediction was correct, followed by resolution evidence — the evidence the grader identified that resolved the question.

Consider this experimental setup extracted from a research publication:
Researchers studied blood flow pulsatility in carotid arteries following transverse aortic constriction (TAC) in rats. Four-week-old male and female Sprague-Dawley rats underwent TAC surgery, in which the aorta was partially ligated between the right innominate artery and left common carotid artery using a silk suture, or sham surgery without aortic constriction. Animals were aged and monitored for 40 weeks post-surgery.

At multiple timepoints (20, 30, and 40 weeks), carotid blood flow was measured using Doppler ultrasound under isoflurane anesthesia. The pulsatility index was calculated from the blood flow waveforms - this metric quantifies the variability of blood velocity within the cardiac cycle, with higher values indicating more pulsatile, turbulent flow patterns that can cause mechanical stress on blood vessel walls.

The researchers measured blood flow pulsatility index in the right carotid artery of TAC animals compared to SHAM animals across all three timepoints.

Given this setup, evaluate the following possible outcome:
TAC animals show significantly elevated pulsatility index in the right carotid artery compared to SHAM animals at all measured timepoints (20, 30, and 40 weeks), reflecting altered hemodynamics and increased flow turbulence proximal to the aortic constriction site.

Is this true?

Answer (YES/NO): NO